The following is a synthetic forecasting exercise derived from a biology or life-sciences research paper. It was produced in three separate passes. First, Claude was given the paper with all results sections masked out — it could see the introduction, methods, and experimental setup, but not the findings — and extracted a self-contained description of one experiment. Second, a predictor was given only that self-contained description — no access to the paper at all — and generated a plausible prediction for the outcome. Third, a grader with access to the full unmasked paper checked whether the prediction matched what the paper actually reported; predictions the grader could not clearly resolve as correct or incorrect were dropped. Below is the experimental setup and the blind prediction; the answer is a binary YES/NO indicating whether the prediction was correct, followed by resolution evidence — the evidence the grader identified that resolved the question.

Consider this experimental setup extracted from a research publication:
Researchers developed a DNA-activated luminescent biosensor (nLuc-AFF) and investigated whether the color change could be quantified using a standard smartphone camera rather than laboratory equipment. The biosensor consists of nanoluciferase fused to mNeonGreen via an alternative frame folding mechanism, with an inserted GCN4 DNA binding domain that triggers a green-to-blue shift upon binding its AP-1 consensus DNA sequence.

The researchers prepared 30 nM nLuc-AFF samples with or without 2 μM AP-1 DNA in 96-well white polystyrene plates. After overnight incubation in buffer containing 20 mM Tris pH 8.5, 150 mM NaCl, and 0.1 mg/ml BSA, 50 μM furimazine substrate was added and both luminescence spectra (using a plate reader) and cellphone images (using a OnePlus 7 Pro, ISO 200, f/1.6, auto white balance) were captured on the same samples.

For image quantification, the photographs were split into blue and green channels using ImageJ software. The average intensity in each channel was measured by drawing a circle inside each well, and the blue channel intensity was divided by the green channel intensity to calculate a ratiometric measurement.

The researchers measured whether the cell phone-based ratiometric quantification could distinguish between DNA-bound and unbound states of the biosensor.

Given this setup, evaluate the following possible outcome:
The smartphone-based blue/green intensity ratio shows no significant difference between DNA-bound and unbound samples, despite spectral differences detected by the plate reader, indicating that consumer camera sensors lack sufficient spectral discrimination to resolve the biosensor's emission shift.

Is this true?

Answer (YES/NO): NO